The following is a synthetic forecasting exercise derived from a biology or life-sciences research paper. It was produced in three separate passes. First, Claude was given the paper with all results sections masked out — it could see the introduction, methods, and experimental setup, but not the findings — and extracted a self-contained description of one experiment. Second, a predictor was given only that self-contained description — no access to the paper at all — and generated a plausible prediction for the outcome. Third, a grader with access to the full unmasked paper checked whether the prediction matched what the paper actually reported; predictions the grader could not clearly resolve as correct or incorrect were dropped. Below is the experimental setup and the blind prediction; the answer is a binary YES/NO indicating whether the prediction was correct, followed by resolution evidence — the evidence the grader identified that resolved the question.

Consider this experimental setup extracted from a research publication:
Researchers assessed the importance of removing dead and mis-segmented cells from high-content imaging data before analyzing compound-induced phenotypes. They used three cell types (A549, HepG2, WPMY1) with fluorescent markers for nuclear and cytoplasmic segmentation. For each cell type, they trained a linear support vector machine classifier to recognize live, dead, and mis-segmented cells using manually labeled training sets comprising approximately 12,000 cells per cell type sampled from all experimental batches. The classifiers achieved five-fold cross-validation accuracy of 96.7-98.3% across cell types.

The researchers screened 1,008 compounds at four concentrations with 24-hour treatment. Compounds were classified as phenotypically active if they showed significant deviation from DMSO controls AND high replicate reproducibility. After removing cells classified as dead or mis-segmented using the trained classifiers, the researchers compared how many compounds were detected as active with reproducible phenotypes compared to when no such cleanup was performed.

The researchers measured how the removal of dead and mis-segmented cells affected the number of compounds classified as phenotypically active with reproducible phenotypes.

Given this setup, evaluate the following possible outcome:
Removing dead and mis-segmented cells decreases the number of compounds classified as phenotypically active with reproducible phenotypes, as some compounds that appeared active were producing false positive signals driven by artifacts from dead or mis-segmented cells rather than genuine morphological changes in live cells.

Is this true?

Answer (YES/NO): NO